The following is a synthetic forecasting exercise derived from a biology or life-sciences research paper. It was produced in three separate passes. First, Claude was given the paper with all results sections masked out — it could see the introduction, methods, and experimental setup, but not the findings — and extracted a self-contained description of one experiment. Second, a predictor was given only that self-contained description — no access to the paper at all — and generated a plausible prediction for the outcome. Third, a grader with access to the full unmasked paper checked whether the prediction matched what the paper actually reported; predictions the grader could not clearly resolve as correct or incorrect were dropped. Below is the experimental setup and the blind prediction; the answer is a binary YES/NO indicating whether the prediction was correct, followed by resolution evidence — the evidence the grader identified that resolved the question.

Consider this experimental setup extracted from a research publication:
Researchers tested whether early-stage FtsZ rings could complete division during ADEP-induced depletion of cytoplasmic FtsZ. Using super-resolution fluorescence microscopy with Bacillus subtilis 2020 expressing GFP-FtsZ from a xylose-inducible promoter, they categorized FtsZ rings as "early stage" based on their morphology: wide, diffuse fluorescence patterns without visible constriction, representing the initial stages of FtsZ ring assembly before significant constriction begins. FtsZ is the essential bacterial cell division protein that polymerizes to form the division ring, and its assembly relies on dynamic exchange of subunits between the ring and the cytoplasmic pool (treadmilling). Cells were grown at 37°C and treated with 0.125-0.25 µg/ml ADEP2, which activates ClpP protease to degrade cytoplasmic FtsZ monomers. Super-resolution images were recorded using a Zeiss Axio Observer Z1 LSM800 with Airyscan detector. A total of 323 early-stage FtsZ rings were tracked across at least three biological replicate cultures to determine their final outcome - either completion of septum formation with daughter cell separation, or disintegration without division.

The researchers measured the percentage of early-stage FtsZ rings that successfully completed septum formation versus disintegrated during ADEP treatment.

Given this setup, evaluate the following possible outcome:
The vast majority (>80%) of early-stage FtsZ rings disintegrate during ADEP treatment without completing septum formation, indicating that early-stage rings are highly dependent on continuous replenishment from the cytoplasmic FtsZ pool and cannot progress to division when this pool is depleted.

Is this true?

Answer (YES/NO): YES